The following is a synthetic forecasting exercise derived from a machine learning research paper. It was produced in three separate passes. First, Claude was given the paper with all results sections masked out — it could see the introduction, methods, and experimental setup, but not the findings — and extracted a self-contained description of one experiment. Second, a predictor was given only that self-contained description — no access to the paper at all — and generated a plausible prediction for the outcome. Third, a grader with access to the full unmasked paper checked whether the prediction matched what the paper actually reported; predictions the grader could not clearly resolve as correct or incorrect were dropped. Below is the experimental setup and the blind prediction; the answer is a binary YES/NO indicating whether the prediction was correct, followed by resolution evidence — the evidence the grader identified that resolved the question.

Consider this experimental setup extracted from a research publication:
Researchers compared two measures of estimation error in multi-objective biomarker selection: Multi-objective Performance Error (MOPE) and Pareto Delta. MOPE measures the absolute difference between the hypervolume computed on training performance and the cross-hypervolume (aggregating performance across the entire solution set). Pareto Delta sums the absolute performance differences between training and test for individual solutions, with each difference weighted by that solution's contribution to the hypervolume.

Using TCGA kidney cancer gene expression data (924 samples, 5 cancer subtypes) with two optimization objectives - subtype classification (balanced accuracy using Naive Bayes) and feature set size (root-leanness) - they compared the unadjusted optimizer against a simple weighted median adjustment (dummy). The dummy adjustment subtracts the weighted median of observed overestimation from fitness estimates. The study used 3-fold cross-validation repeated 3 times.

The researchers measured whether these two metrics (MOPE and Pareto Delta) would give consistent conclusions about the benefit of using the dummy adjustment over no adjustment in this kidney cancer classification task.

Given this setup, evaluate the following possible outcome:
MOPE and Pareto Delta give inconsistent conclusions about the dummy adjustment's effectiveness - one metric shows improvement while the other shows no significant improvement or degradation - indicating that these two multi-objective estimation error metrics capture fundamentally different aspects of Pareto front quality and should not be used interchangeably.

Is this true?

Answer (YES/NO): NO